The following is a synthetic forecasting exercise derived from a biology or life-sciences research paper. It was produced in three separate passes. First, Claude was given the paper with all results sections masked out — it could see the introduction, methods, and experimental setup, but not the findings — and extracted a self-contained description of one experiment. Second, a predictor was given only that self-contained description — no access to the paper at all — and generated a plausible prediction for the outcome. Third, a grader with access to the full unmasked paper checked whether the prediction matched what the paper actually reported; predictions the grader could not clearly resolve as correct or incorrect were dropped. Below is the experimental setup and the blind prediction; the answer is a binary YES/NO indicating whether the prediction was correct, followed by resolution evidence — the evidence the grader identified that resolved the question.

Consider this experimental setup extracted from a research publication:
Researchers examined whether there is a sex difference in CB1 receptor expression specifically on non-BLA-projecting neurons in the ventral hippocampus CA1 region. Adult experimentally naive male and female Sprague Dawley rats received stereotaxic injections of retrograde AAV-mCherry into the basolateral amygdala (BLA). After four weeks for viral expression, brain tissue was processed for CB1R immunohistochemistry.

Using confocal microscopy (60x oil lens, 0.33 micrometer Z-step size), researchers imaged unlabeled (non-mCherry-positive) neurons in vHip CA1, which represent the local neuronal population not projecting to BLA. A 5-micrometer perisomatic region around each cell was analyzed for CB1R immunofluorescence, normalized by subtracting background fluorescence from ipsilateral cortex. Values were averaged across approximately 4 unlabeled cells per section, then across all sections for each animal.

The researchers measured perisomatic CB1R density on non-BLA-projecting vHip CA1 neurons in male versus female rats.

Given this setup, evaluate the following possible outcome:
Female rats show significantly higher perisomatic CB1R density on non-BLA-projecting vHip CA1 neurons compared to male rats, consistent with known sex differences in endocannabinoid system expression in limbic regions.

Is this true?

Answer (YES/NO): NO